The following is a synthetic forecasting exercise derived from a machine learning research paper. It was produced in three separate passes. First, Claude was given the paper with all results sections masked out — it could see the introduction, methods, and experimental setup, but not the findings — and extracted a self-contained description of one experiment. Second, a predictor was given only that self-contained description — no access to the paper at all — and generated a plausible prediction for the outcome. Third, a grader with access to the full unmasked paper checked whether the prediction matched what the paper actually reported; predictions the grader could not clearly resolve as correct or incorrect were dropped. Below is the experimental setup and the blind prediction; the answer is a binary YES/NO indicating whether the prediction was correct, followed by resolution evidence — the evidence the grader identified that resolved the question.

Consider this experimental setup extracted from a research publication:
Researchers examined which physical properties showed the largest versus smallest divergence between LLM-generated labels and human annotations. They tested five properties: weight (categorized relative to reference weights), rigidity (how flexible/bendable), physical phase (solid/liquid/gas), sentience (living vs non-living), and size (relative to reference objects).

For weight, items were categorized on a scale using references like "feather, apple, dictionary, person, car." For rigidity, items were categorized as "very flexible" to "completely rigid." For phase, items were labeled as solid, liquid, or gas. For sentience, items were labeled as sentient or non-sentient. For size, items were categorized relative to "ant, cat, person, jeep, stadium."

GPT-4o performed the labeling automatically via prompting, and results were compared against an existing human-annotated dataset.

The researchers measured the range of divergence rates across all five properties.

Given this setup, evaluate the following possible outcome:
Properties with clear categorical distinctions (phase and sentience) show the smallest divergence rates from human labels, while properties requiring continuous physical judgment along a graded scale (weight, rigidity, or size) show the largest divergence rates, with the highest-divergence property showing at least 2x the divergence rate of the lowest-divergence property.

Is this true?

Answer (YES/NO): YES